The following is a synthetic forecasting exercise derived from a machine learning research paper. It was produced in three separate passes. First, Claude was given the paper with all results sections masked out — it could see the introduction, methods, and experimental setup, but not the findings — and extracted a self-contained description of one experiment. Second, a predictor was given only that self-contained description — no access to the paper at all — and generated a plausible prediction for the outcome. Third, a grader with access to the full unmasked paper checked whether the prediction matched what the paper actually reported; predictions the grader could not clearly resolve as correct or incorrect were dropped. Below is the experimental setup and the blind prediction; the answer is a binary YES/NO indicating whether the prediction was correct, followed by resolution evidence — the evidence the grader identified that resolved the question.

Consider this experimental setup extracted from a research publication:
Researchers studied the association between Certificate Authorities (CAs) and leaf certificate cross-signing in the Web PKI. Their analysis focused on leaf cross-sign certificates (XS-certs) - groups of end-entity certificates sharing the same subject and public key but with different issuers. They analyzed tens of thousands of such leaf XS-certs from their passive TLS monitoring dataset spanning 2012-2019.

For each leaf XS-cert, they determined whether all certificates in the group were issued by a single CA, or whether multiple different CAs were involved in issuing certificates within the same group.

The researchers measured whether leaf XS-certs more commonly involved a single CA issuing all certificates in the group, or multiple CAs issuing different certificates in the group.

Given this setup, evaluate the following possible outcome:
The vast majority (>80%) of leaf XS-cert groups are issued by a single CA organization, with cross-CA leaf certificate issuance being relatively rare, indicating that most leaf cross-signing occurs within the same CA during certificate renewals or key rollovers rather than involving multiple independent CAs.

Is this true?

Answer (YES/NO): NO